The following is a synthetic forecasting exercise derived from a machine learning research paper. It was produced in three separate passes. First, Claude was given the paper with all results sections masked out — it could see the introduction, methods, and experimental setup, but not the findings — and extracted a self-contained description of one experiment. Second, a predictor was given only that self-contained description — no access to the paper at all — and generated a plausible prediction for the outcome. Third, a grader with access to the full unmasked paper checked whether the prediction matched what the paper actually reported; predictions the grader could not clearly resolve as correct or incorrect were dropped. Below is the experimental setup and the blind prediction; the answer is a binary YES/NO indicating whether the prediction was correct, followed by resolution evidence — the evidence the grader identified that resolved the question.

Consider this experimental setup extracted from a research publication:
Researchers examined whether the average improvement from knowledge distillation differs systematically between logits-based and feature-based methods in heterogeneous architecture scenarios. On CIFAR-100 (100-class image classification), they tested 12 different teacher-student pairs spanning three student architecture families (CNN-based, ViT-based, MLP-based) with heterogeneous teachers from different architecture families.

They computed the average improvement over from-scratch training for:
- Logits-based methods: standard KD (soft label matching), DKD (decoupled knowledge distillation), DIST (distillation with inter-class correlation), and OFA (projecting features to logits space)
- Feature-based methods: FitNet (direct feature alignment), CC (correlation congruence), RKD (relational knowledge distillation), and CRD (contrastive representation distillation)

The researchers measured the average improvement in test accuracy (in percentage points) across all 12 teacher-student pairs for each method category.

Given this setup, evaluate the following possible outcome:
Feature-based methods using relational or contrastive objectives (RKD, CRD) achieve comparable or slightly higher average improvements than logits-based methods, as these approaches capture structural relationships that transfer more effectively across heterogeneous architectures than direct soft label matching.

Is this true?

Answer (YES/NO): NO